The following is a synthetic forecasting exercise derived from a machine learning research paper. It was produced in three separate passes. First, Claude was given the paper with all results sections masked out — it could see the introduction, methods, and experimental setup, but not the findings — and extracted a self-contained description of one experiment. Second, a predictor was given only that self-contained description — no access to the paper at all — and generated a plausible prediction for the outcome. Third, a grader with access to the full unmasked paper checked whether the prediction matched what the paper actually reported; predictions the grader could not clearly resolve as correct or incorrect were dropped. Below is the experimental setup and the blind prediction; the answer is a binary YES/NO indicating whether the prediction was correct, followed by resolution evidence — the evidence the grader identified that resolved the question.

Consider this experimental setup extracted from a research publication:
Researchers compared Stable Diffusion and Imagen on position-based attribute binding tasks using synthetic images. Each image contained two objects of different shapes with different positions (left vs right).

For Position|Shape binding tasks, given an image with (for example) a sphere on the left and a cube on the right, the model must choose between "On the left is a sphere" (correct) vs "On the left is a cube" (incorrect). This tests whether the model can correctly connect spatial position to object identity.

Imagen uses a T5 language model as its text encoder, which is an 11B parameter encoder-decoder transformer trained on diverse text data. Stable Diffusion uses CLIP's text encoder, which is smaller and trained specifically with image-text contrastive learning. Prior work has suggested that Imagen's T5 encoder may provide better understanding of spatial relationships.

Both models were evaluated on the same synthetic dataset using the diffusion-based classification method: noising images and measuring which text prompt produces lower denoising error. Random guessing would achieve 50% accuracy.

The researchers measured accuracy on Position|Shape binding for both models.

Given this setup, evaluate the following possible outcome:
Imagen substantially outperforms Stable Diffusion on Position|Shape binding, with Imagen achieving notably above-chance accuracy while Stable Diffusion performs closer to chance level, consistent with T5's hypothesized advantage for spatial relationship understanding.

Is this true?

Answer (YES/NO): NO